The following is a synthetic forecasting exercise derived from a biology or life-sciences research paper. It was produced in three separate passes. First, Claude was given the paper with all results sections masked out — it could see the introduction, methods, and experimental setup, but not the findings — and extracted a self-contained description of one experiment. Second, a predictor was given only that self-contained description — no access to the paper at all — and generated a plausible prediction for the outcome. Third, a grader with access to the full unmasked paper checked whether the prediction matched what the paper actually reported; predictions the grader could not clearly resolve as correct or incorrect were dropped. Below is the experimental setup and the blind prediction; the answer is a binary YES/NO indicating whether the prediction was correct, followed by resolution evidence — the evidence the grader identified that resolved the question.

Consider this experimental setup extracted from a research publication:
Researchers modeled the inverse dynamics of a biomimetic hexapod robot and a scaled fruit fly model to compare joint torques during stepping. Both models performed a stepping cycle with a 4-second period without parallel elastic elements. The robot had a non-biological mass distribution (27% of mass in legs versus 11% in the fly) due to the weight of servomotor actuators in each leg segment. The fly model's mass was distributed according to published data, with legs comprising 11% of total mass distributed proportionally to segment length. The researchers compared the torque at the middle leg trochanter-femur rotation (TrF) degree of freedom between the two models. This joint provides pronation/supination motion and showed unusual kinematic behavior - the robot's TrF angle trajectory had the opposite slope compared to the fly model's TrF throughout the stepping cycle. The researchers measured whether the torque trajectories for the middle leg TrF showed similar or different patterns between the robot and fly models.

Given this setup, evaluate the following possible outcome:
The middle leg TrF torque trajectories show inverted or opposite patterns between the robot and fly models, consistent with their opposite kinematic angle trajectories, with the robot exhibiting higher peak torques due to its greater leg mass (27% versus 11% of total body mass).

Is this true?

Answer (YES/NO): YES